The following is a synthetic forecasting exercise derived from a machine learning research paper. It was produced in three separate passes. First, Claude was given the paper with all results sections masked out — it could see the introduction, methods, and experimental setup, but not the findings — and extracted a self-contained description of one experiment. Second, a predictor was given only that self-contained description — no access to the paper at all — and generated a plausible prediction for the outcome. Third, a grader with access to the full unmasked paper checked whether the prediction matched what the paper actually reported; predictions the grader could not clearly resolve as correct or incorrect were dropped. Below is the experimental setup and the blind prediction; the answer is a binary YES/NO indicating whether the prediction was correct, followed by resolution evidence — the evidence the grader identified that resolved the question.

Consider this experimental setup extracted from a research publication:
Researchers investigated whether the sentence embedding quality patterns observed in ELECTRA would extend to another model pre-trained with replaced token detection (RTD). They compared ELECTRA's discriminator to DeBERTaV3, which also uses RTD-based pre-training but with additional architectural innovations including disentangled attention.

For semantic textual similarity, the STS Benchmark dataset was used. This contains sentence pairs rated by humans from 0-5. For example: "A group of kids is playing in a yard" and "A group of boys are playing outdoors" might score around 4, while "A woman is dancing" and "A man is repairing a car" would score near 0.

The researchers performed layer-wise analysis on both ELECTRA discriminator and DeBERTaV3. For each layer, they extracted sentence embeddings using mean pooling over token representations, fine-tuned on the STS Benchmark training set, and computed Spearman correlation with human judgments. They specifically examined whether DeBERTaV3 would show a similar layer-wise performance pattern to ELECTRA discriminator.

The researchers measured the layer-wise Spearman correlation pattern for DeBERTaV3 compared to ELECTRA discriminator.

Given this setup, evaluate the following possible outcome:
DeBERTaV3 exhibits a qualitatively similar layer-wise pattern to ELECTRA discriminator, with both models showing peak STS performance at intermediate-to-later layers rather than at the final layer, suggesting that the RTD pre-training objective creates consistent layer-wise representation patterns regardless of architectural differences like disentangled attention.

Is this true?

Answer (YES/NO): YES